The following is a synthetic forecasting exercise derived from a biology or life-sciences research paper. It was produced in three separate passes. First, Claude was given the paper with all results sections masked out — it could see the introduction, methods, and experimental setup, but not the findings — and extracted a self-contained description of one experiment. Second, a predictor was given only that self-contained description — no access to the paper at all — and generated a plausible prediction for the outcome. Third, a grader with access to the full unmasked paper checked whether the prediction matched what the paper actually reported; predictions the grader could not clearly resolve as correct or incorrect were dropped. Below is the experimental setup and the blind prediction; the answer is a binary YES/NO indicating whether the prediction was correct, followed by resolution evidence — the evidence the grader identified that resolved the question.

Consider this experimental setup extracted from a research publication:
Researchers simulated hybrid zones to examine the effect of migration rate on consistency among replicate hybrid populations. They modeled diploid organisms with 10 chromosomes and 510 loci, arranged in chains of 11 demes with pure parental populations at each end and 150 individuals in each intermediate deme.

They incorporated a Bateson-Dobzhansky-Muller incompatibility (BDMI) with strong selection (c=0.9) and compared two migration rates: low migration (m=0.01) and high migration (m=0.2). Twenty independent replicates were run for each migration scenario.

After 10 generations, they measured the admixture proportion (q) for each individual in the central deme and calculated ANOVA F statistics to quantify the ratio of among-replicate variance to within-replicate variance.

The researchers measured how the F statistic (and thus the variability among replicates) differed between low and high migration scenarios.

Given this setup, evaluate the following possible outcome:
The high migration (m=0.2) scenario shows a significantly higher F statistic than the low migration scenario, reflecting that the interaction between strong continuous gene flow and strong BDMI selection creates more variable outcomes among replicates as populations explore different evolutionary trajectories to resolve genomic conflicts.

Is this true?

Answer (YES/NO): NO